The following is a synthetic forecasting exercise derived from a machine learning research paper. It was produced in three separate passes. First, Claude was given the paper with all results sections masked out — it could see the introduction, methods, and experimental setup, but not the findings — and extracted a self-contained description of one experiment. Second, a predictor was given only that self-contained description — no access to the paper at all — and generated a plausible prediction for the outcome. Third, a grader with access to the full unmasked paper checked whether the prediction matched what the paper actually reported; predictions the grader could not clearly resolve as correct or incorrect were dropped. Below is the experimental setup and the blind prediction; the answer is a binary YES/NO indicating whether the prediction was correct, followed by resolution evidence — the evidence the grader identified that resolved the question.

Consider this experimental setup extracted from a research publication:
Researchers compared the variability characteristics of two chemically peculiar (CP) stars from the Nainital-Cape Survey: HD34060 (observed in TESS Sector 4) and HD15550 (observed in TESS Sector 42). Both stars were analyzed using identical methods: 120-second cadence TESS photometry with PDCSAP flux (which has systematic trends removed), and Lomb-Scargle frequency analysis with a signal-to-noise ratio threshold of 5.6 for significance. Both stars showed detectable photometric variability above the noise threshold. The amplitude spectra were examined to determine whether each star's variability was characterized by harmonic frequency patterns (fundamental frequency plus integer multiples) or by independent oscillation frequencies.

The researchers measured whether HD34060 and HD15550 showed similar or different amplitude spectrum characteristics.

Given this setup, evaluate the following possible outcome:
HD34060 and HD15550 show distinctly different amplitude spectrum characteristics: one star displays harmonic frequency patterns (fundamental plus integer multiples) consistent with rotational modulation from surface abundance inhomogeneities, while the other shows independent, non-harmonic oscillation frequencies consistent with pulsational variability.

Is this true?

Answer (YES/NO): YES